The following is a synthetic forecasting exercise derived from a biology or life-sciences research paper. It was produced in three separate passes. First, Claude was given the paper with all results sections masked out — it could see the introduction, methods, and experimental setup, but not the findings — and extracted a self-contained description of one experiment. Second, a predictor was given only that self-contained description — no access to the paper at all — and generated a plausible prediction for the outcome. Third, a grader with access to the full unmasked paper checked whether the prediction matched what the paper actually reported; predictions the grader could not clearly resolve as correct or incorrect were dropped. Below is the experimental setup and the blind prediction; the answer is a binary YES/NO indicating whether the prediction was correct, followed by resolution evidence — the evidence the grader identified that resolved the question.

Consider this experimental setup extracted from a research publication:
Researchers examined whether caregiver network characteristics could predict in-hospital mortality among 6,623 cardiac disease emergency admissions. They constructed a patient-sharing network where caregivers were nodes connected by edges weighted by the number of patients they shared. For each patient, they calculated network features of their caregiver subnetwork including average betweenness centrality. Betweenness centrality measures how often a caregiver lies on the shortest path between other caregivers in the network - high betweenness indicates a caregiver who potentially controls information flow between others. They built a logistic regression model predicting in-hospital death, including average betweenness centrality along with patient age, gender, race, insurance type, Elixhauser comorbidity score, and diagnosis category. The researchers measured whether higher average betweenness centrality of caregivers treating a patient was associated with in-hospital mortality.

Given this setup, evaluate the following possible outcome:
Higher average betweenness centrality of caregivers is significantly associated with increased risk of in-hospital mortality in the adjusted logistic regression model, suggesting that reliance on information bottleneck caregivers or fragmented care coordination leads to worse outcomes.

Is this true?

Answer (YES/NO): NO